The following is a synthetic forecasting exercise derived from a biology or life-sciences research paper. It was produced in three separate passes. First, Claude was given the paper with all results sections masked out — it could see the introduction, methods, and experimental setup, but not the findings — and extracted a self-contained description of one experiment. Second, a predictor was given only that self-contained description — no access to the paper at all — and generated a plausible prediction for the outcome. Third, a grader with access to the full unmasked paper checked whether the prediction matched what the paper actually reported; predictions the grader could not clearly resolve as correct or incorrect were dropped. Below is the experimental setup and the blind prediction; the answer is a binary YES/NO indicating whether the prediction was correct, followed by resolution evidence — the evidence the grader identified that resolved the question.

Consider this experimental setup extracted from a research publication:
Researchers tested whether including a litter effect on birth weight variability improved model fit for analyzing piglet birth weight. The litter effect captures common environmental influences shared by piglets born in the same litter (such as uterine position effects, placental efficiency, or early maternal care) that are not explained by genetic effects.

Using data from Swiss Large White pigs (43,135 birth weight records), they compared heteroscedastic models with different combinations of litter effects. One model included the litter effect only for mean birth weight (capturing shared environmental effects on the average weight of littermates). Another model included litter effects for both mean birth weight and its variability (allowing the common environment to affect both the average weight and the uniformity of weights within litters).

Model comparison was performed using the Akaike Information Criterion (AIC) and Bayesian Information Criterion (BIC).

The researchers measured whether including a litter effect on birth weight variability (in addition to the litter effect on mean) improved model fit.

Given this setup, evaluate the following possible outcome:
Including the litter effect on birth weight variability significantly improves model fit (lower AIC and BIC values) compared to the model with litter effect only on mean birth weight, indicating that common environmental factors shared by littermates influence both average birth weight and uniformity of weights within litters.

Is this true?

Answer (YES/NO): YES